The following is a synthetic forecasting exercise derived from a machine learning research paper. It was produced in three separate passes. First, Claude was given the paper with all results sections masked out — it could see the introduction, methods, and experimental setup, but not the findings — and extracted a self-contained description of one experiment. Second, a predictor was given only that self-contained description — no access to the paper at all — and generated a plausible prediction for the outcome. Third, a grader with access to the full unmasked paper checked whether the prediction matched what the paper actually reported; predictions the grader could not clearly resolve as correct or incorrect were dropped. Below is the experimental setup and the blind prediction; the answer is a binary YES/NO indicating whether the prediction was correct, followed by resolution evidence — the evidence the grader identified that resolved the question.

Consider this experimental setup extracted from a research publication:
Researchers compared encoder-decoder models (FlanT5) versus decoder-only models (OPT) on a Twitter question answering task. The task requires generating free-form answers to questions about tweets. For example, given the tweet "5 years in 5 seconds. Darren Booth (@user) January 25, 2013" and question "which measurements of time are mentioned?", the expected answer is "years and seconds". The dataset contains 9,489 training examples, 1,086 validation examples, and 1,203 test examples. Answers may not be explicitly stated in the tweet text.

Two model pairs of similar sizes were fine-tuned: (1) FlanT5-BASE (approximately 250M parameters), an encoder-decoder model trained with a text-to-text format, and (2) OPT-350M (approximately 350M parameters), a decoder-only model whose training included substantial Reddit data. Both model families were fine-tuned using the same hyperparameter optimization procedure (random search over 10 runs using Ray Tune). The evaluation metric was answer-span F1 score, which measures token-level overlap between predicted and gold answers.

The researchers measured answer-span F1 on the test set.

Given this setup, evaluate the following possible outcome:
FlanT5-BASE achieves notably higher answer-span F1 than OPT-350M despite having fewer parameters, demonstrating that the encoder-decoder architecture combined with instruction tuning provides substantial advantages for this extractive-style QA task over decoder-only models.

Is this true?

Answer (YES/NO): YES